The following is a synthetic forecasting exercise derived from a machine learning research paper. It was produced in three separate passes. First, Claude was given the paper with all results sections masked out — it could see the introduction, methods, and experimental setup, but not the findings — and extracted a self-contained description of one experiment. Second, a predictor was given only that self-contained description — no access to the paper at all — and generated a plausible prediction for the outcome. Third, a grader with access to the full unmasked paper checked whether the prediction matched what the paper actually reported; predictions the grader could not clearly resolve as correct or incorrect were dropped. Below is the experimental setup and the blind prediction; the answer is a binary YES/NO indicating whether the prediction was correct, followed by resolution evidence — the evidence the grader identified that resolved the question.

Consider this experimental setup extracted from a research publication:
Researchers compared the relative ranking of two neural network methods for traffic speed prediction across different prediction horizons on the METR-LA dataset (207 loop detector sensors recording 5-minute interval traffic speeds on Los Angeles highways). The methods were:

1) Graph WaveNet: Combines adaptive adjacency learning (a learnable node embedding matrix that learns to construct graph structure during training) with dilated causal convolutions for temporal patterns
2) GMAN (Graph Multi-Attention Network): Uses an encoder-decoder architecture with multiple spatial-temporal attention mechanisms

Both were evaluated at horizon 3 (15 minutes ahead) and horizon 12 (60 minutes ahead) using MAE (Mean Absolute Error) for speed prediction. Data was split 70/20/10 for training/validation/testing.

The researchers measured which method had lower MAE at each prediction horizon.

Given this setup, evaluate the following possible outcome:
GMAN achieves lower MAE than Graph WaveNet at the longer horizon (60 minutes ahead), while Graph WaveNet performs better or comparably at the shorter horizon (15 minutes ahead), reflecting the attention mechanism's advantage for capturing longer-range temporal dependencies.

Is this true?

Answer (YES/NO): YES